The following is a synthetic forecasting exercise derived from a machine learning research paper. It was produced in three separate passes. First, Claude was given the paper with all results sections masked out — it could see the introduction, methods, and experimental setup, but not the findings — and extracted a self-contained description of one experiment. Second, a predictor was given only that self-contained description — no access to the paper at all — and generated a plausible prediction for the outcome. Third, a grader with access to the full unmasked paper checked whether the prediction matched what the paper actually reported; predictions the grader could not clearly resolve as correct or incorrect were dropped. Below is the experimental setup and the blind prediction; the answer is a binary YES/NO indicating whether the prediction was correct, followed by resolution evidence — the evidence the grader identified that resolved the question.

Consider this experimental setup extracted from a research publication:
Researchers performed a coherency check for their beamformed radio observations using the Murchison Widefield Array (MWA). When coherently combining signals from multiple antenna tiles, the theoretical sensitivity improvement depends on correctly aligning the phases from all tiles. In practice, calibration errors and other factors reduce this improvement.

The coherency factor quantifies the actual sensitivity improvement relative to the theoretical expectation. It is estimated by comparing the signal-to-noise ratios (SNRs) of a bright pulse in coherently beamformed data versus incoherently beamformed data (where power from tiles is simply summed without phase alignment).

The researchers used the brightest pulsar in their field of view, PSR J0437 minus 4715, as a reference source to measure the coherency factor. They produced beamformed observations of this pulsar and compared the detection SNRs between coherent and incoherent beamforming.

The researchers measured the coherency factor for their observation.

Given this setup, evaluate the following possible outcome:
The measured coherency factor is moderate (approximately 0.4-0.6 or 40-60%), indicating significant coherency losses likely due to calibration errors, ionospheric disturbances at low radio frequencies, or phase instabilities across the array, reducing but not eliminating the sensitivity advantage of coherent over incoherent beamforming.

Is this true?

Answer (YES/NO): NO